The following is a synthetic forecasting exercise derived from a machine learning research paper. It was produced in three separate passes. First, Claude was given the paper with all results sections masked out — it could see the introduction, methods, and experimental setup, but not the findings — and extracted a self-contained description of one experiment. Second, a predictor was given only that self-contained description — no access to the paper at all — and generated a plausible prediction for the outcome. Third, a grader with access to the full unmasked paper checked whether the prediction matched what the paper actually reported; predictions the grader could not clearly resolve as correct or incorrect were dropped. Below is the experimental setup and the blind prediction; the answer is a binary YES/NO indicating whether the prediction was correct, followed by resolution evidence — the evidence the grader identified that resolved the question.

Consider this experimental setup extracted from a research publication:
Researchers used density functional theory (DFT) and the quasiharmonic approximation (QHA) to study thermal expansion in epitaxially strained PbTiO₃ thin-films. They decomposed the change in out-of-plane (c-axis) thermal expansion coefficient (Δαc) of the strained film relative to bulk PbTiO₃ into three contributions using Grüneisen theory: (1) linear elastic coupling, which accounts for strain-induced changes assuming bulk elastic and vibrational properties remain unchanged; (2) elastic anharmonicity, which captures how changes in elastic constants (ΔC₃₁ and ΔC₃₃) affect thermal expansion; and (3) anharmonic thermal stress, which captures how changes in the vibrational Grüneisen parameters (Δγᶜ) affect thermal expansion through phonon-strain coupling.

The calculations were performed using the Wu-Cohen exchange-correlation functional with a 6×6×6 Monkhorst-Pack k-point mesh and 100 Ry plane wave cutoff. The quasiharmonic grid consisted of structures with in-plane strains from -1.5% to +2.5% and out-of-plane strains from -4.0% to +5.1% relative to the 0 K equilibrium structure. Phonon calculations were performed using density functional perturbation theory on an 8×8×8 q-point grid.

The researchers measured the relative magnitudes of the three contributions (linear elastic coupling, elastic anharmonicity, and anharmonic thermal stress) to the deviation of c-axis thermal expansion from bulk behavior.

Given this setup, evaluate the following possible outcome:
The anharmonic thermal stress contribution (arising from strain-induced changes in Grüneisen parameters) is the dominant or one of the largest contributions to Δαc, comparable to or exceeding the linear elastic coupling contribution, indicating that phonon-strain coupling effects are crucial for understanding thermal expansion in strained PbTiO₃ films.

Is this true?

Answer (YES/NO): YES